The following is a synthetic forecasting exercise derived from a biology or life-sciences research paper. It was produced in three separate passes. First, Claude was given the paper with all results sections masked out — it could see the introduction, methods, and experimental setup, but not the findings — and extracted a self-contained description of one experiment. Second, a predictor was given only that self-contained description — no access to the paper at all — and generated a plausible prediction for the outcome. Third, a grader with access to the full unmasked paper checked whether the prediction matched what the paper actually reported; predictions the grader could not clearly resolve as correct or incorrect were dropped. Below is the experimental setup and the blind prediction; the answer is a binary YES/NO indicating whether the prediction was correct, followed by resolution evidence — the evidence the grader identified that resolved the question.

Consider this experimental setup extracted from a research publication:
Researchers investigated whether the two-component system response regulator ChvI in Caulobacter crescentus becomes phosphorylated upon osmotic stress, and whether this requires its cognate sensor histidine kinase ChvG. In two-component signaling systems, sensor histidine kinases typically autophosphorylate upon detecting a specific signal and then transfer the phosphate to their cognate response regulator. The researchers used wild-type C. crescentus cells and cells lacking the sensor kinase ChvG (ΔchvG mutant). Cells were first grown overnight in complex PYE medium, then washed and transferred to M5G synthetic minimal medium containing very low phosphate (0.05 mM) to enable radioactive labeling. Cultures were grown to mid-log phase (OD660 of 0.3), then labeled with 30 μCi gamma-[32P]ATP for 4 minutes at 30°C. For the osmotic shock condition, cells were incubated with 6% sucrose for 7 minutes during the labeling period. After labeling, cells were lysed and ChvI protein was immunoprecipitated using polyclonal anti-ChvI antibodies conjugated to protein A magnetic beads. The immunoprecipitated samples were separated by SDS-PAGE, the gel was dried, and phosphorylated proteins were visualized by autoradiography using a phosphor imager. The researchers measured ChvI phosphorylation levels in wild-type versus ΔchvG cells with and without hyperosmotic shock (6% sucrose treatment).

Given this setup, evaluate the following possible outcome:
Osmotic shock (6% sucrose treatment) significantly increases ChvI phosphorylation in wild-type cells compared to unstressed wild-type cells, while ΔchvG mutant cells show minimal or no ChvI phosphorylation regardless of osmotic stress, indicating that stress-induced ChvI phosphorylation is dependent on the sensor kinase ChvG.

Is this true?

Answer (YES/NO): YES